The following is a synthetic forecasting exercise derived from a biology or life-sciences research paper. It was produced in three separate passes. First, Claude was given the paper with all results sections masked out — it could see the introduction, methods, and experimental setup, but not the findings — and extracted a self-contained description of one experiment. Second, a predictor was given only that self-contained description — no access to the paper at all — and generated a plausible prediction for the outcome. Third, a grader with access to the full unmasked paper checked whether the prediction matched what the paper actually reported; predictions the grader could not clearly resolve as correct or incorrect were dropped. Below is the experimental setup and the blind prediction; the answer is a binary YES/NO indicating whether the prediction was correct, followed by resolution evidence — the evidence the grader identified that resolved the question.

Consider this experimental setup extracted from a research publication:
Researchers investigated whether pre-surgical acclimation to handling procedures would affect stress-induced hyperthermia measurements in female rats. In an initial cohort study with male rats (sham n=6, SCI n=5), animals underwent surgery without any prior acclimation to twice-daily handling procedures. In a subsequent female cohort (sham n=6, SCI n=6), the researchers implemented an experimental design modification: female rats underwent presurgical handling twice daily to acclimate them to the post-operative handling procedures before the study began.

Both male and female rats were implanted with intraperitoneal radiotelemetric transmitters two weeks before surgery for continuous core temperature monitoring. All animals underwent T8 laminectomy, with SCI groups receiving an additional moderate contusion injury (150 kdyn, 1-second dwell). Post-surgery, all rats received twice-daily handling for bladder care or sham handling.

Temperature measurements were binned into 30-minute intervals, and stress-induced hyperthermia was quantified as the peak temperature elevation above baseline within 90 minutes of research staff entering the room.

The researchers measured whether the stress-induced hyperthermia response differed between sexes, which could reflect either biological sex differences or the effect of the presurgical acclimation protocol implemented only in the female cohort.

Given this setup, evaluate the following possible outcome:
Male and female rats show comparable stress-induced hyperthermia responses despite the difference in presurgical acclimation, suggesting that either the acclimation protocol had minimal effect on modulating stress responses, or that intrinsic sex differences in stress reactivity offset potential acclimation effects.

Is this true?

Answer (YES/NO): YES